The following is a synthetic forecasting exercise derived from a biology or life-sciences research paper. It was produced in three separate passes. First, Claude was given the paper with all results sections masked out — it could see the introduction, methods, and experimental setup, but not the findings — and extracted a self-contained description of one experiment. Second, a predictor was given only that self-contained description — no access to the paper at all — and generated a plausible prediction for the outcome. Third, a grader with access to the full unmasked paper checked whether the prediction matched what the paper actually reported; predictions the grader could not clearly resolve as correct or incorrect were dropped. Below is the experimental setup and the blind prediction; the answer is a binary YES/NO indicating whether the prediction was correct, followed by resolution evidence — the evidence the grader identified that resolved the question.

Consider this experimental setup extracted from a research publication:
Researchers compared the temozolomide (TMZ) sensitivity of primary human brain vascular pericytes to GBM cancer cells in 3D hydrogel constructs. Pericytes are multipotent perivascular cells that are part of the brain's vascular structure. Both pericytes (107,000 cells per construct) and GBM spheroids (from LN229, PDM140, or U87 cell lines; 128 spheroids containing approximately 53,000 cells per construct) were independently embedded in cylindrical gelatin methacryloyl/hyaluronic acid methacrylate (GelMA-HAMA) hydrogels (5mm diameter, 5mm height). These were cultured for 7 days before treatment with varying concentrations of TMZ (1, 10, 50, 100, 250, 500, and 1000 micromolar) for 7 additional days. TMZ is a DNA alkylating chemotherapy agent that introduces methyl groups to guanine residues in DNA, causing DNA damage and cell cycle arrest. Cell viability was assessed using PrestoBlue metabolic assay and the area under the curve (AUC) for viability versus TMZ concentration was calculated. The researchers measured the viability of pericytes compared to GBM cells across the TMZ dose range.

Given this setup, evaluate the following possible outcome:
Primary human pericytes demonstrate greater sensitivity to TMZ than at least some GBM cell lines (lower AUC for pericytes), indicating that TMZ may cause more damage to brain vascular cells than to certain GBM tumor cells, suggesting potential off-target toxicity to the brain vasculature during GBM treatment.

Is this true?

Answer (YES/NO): NO